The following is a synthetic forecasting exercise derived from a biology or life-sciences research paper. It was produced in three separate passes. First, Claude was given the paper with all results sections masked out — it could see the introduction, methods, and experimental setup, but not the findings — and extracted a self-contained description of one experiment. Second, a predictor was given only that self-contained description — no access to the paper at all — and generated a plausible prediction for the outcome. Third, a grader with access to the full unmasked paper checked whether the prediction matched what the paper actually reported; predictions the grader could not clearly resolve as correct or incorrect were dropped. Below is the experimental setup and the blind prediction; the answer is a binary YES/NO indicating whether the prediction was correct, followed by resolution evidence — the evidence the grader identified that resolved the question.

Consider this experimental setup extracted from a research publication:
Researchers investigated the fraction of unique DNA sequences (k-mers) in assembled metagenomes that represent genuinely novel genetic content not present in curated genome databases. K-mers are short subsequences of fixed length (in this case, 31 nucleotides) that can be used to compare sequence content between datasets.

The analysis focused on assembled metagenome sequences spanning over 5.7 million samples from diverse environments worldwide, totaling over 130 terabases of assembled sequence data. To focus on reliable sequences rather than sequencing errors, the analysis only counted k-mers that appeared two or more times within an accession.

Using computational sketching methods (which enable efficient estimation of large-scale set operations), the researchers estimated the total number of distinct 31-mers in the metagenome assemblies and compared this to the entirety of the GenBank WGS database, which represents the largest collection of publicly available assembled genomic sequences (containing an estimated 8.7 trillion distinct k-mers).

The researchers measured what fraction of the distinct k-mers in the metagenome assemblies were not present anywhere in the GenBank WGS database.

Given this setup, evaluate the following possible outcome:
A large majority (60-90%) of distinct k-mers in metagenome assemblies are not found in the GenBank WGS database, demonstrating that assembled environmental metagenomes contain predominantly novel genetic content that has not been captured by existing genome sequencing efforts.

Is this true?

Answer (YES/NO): NO